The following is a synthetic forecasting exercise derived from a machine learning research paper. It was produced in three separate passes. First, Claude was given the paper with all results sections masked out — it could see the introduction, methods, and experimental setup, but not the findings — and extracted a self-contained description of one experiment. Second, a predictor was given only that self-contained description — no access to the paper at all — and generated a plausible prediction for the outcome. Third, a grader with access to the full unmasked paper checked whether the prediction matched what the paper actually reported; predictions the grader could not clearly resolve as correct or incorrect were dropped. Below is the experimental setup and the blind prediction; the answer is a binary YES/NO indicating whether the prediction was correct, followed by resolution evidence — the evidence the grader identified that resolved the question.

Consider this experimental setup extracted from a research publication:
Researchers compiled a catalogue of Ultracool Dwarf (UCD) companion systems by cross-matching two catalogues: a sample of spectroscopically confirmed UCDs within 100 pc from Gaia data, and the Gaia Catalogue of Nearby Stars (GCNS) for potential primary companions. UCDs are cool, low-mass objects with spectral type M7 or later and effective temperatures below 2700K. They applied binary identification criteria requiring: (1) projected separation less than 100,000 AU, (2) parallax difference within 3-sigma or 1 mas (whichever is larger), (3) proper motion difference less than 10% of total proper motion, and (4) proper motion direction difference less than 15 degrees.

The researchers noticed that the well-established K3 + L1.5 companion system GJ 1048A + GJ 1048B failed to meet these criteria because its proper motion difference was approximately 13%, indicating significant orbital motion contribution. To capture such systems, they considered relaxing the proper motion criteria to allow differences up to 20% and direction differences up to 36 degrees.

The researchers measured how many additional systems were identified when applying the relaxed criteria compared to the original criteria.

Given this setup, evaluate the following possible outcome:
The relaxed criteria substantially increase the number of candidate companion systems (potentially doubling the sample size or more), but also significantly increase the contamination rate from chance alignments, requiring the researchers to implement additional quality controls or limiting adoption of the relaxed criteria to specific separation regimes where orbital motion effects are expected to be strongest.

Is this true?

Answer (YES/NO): NO